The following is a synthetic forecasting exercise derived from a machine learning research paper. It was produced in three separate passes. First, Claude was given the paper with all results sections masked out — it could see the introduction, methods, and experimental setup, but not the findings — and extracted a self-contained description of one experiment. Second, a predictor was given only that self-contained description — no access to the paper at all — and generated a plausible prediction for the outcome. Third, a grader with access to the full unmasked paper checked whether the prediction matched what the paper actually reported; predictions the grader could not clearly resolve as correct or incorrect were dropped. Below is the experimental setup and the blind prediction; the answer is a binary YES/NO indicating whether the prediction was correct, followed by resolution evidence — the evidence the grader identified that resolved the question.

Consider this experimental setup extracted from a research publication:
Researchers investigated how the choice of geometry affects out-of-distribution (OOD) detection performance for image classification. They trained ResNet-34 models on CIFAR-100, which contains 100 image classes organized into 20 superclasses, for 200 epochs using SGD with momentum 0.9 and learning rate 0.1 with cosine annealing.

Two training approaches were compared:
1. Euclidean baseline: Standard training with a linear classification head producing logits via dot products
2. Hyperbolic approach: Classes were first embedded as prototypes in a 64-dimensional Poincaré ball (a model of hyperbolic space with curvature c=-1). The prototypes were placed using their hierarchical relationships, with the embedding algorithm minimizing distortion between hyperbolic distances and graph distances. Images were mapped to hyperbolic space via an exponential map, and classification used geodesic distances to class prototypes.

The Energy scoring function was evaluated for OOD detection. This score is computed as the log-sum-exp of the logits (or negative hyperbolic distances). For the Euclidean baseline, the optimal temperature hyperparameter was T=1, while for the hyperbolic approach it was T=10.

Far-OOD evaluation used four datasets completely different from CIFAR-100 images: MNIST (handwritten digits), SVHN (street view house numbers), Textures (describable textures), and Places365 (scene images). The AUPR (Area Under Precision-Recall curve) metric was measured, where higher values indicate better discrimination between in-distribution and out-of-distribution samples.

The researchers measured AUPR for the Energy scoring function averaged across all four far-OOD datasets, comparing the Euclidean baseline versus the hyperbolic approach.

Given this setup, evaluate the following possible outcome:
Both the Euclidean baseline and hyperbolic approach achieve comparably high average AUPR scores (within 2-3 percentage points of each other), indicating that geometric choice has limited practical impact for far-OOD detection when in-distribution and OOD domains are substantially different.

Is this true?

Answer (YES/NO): YES